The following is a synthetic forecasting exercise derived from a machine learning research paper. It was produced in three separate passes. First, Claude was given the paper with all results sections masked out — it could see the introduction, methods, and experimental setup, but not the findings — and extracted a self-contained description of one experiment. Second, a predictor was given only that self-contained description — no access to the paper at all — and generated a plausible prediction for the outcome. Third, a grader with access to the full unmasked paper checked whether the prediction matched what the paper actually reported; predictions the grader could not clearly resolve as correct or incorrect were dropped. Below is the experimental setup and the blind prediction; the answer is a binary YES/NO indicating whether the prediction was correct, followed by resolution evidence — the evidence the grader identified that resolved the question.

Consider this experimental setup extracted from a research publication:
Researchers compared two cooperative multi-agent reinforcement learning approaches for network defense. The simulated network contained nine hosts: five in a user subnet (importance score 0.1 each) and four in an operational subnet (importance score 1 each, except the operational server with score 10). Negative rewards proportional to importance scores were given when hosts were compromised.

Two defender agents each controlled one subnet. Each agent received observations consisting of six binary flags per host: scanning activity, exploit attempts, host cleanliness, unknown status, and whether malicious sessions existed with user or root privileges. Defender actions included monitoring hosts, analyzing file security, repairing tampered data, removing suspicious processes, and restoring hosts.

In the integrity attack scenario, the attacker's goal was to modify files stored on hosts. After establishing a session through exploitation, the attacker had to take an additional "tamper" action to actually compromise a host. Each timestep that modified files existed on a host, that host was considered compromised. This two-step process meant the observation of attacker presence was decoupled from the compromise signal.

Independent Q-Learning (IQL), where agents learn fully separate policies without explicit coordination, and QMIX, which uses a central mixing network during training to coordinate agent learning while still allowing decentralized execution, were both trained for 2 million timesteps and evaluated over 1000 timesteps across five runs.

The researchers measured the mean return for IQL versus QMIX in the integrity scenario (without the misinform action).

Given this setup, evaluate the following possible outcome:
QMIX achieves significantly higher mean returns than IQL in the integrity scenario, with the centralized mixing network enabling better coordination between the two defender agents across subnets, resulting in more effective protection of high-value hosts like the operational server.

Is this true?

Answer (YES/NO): NO